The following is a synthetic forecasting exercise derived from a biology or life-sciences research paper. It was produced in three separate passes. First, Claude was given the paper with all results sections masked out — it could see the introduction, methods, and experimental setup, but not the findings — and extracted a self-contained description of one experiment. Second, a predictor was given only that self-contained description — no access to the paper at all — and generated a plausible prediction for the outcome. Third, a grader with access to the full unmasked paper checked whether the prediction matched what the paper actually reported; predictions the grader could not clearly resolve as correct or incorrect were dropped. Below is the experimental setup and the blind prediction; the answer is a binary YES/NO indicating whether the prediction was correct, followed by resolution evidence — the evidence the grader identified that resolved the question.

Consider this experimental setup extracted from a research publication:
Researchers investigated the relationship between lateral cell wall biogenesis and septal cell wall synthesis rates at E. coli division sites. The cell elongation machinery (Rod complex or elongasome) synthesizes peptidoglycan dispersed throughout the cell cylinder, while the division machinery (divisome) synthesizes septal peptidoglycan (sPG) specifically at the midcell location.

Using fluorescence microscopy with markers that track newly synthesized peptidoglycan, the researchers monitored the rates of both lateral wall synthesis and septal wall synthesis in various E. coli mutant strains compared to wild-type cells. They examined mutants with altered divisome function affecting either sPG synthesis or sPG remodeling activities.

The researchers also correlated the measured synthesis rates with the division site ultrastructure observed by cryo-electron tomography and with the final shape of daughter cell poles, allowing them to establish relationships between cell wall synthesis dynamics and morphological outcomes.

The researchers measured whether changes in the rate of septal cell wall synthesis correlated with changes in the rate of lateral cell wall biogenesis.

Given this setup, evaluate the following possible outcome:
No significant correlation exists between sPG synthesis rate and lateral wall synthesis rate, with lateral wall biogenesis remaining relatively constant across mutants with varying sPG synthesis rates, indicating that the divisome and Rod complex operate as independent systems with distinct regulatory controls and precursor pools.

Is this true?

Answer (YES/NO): NO